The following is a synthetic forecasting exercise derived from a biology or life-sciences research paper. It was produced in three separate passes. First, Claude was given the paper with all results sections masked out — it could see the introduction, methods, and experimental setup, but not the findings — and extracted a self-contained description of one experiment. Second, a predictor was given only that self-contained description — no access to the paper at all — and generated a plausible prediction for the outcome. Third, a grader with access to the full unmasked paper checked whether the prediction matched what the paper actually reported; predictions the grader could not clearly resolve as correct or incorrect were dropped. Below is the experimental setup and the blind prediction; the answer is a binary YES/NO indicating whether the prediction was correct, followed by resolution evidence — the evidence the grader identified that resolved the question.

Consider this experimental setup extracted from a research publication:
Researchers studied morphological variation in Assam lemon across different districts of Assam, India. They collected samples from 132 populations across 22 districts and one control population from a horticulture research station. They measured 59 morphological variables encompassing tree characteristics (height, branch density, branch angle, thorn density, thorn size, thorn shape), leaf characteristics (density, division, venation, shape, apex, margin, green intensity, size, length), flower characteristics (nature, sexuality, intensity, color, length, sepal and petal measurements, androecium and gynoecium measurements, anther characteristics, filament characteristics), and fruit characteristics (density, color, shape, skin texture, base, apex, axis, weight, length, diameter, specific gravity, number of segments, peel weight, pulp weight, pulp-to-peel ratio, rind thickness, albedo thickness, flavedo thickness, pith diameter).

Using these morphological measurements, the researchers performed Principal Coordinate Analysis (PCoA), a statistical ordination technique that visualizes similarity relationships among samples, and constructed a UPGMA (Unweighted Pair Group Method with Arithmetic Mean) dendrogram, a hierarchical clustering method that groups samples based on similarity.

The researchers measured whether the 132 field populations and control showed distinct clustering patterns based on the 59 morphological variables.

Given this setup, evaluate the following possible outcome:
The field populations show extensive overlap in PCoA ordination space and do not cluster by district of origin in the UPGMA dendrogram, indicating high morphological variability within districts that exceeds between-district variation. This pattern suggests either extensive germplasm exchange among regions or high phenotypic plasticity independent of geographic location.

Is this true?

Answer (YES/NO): NO